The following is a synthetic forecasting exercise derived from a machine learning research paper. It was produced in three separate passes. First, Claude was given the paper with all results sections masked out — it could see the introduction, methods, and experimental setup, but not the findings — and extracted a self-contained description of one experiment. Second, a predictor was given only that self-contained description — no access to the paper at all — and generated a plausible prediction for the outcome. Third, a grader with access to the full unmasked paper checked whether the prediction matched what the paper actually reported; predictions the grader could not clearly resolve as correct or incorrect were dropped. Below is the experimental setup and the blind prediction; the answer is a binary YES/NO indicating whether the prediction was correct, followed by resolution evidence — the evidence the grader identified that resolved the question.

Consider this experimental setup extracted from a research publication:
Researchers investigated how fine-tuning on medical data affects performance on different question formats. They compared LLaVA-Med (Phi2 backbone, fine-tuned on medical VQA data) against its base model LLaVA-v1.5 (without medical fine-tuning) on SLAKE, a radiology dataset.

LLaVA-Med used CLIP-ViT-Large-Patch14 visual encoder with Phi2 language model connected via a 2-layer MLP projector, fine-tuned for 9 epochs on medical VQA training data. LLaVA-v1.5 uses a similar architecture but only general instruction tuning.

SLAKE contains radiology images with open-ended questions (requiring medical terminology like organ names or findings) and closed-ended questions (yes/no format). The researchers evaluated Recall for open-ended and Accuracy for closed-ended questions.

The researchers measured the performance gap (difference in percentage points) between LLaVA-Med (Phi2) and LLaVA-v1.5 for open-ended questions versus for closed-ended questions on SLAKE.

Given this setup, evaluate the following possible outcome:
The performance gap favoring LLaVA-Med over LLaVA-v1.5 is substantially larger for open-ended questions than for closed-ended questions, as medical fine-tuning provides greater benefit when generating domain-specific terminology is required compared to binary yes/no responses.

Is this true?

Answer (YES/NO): YES